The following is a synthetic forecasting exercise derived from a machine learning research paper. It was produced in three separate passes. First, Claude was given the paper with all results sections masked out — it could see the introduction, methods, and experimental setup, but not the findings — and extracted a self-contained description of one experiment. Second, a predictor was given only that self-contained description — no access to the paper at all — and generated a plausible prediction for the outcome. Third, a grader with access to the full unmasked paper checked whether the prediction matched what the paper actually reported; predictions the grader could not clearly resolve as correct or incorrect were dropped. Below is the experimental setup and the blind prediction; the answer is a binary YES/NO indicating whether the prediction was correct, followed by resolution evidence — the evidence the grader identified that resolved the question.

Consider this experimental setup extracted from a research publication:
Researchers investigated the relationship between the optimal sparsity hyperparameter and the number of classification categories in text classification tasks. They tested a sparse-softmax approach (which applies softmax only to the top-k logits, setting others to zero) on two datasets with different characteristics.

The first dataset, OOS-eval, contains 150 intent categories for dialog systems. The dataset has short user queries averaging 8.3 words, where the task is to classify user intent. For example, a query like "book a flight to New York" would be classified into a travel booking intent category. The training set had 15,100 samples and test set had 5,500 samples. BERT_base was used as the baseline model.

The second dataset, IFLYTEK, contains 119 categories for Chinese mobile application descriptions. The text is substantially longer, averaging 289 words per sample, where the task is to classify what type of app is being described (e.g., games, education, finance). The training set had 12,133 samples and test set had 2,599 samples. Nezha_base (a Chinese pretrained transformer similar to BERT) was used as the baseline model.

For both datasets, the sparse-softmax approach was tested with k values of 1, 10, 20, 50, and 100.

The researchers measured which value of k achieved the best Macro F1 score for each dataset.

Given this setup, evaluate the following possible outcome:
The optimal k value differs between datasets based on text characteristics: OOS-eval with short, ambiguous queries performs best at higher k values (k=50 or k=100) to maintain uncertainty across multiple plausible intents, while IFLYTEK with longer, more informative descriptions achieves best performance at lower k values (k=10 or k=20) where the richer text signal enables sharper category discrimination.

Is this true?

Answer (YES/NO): NO